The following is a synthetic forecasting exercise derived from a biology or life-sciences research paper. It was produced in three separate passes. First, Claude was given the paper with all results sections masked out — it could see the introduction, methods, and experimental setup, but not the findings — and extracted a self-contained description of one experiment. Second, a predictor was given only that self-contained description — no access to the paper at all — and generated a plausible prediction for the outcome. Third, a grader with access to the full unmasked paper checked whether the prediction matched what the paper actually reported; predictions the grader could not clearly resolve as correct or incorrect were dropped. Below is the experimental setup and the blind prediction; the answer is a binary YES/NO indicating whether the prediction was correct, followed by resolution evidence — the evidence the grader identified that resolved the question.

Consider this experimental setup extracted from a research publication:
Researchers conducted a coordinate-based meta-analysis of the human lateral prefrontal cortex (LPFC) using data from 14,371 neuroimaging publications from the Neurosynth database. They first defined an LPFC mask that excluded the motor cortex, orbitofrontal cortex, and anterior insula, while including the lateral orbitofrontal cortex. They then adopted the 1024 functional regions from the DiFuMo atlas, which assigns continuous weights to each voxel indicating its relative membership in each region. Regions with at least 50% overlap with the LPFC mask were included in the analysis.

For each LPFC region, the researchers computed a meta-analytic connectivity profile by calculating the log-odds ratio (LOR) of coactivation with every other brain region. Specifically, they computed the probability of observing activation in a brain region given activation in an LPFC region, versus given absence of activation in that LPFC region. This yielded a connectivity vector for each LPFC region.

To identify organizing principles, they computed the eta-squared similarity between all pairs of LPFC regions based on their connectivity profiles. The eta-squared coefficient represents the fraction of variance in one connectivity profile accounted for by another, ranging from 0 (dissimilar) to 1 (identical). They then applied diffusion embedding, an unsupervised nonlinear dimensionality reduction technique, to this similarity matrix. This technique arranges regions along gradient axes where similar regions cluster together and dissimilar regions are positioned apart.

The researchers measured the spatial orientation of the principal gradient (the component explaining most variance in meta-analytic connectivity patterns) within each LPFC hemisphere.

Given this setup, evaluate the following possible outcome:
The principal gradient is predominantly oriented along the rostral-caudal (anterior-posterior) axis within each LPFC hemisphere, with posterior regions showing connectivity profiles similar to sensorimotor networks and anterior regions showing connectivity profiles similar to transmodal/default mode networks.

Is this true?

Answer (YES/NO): YES